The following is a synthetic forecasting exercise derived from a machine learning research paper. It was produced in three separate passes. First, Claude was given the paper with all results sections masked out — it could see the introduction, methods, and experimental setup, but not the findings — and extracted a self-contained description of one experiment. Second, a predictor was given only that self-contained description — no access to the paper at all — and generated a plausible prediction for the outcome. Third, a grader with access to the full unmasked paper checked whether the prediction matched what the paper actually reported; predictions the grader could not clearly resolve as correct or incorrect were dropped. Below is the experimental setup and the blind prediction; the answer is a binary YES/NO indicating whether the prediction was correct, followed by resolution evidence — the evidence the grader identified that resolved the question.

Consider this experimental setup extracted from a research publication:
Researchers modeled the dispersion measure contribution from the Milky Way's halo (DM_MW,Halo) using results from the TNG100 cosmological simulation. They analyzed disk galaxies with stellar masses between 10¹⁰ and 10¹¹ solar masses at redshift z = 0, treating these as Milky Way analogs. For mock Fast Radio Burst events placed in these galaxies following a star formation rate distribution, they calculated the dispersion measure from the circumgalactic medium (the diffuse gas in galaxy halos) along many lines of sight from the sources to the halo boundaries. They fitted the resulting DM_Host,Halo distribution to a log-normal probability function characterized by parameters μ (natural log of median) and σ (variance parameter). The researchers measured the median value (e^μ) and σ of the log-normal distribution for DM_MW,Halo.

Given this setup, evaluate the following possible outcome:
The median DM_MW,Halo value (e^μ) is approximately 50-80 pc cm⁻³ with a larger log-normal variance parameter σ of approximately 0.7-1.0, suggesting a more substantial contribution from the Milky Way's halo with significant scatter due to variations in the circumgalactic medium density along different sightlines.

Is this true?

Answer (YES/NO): NO